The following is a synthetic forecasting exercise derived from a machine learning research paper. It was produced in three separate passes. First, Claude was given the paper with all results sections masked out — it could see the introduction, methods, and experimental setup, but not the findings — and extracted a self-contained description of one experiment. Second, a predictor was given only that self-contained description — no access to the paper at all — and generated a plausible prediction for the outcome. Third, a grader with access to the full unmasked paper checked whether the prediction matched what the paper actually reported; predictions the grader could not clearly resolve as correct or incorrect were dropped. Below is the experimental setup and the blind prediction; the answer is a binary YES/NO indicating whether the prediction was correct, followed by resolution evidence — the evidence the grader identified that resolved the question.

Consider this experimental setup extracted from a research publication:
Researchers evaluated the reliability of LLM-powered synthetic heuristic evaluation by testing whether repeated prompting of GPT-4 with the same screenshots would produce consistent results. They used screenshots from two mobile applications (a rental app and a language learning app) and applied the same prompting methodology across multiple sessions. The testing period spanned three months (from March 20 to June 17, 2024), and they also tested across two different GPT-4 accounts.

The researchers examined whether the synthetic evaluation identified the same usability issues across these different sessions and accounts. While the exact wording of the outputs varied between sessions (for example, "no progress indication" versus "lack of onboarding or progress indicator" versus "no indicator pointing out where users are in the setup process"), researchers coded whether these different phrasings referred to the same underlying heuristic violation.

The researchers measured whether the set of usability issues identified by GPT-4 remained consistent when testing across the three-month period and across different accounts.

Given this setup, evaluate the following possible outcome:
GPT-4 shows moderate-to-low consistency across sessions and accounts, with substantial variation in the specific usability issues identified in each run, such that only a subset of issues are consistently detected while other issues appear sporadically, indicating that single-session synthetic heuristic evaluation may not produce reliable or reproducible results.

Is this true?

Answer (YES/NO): NO